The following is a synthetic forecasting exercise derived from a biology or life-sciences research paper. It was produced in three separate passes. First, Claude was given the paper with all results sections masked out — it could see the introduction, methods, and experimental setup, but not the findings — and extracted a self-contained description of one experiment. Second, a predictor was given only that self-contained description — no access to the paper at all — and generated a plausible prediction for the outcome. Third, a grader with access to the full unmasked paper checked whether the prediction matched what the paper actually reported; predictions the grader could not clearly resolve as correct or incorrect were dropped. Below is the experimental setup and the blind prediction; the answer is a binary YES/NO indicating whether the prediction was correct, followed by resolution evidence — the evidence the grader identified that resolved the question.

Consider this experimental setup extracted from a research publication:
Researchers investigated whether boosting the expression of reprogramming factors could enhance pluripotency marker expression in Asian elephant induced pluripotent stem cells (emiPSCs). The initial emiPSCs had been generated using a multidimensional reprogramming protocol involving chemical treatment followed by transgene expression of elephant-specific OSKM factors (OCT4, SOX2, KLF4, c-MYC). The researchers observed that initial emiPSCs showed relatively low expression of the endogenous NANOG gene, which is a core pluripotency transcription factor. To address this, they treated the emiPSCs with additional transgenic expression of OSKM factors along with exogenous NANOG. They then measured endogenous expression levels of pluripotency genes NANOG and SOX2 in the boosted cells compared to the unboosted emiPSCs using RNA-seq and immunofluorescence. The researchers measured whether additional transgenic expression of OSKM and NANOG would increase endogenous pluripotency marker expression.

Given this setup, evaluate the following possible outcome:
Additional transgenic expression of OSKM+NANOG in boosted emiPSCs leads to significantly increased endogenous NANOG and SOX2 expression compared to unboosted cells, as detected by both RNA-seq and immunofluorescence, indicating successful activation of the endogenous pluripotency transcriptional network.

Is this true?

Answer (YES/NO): NO